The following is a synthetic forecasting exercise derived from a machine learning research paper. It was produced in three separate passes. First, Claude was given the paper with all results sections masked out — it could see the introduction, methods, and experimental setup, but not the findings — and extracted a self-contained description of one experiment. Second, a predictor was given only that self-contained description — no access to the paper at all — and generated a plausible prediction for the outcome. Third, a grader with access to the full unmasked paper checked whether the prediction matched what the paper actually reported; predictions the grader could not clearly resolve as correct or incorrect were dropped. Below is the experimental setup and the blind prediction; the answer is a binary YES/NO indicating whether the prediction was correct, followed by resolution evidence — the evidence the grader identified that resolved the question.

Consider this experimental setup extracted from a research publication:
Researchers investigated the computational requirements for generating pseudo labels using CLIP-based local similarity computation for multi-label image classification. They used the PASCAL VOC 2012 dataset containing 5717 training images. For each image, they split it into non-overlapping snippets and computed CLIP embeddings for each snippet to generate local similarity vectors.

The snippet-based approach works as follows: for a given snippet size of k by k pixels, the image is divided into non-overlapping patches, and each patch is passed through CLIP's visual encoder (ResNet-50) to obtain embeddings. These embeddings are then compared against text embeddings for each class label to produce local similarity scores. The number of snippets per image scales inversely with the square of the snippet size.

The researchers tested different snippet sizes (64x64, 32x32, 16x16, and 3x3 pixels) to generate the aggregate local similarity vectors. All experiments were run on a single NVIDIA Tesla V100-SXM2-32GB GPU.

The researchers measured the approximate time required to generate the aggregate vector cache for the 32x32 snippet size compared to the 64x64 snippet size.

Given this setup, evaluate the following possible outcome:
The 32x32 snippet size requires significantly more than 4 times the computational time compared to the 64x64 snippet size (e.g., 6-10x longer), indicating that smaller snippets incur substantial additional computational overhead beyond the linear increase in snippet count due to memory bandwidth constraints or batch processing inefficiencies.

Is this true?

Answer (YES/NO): NO